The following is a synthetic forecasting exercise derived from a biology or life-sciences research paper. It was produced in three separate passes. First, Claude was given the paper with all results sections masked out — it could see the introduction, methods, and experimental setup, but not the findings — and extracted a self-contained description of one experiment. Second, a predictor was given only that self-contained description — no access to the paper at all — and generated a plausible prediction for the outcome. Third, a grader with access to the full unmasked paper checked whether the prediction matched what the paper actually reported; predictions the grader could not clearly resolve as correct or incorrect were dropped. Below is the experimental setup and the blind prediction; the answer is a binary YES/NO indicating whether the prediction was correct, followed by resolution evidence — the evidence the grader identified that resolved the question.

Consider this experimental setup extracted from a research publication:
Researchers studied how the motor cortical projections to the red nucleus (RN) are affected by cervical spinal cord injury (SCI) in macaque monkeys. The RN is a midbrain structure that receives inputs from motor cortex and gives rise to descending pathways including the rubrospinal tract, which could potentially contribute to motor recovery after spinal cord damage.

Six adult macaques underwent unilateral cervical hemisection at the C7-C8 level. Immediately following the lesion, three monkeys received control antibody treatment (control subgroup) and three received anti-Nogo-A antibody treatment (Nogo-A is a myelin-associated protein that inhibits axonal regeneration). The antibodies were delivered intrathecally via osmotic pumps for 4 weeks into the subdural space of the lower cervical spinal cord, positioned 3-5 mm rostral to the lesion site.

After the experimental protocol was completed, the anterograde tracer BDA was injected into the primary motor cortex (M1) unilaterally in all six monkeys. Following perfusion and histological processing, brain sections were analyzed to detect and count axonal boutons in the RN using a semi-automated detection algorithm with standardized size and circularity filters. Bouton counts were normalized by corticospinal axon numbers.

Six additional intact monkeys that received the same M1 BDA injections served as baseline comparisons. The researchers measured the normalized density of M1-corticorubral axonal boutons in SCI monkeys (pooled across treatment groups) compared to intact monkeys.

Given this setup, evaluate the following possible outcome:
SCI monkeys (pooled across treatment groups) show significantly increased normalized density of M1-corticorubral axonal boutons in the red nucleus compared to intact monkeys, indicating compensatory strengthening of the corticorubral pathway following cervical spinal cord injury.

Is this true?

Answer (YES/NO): NO